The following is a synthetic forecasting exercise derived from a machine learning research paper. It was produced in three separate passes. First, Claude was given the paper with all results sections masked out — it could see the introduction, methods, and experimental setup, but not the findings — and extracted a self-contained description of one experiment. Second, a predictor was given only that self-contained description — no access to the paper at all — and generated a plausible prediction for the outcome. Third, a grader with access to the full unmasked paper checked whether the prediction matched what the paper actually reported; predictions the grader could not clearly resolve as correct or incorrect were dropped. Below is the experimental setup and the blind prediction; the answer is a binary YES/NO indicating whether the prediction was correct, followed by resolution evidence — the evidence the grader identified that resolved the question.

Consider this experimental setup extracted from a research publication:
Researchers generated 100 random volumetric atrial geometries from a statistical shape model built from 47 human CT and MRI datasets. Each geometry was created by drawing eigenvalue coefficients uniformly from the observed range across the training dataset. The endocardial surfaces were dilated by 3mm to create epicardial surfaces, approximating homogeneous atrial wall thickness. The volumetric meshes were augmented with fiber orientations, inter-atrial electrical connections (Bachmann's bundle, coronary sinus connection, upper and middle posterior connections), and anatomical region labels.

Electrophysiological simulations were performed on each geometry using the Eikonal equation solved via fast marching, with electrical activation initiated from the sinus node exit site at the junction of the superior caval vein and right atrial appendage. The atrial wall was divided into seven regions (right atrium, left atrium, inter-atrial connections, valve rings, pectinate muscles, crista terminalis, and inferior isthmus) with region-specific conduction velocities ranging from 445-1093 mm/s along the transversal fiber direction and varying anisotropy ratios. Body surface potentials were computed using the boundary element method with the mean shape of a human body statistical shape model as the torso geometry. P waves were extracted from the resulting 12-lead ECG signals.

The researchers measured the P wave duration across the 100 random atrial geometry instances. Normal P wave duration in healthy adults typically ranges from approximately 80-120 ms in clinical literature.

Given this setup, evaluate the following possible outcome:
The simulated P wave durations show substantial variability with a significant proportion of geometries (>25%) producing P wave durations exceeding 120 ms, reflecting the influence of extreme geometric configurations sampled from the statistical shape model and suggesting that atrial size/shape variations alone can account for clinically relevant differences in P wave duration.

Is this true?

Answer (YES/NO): NO